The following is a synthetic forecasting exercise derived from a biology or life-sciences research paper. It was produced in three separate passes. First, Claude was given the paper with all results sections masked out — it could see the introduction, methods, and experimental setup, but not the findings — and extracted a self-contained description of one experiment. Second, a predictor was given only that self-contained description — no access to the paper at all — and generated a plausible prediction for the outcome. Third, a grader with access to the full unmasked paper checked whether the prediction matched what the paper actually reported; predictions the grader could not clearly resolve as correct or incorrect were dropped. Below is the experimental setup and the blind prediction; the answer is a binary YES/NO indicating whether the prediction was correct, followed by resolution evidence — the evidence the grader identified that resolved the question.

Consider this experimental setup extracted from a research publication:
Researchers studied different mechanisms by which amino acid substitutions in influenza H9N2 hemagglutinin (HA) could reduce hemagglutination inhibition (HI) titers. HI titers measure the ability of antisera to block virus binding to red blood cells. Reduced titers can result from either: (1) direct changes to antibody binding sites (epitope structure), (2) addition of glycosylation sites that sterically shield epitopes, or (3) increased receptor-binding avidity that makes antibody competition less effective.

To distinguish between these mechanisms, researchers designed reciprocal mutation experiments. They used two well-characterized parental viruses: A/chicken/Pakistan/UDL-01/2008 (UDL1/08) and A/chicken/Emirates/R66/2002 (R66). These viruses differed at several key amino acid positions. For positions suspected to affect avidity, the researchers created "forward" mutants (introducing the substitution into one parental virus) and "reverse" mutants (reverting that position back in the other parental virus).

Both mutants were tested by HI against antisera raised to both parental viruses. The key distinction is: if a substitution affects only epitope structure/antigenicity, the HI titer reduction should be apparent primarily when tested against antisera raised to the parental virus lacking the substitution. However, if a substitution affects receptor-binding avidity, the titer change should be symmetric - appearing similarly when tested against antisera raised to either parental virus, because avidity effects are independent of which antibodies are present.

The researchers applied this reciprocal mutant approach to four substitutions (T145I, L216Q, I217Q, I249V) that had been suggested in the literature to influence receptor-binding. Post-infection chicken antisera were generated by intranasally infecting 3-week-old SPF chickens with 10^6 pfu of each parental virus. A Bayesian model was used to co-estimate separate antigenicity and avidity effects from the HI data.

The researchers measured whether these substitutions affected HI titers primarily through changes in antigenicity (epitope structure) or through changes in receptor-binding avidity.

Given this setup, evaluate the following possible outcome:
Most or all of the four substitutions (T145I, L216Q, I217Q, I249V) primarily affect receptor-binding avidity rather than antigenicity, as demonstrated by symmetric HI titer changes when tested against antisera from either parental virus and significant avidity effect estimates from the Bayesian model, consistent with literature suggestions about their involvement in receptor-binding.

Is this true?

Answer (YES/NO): NO